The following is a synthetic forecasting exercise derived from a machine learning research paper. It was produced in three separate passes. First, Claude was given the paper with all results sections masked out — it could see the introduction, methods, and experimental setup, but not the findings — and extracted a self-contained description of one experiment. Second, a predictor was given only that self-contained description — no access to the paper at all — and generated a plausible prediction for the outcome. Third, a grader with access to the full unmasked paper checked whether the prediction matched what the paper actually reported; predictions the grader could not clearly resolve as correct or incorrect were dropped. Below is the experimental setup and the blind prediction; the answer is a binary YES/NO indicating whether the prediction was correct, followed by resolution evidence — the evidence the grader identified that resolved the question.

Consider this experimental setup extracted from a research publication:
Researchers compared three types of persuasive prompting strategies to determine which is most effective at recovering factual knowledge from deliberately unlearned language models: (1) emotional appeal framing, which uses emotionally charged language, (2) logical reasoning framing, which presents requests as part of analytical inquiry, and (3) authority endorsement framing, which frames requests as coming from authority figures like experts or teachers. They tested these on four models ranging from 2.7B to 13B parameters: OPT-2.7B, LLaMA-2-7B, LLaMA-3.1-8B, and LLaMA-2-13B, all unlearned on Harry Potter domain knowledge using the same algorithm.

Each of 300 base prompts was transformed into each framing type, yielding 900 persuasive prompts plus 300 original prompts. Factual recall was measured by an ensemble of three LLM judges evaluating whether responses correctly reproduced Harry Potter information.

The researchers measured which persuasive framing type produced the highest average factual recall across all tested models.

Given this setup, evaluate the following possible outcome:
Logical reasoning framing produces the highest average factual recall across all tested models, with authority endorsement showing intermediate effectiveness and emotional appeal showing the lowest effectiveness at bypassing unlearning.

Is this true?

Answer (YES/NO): NO